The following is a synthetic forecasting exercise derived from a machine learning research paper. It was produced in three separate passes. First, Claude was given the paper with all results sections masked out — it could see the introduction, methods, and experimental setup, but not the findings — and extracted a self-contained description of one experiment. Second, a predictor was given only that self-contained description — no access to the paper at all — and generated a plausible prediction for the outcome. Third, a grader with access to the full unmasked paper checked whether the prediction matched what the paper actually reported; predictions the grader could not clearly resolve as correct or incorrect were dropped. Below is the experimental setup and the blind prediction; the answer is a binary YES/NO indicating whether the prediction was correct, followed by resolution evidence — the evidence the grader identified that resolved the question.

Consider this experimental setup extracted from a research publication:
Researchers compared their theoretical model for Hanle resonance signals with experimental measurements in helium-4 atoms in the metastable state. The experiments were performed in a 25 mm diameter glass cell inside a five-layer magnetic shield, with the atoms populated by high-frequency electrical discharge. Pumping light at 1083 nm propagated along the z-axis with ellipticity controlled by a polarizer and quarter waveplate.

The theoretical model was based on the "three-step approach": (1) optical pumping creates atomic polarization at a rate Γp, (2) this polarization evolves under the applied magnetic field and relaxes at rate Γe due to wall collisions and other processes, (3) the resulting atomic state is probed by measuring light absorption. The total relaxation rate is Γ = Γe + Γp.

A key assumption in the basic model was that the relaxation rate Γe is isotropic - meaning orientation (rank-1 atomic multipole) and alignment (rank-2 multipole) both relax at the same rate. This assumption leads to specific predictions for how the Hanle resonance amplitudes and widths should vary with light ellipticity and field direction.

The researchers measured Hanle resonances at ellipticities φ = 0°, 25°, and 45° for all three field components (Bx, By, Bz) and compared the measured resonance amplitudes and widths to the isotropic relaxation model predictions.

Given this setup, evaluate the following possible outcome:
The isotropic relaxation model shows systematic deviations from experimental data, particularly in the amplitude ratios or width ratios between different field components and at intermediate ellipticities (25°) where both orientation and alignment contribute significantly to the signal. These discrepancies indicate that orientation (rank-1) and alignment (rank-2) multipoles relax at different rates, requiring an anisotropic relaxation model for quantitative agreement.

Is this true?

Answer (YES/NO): YES